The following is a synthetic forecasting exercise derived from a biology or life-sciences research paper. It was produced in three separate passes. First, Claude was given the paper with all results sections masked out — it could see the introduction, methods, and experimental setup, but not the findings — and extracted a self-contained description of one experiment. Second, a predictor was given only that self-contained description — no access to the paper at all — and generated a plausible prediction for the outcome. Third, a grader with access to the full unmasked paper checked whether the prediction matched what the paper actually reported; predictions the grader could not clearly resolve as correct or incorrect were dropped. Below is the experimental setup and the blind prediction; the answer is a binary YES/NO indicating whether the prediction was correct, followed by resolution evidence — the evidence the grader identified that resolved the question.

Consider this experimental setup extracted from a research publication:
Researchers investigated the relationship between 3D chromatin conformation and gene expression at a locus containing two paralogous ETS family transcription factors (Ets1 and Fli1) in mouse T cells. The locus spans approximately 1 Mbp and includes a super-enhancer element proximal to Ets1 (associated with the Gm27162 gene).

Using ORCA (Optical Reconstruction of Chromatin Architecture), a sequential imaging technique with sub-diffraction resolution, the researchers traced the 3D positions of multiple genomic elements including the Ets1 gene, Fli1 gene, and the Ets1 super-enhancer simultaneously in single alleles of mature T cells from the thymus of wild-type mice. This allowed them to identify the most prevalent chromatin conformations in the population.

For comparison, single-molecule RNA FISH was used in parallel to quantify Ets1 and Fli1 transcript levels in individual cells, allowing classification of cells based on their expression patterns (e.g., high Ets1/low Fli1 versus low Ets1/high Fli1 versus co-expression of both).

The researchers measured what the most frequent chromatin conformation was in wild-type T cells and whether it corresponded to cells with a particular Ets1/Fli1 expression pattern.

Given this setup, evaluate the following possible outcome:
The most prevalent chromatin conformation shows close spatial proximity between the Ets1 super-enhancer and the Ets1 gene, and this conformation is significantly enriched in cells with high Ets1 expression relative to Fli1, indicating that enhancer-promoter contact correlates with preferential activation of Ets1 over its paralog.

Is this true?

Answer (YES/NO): YES